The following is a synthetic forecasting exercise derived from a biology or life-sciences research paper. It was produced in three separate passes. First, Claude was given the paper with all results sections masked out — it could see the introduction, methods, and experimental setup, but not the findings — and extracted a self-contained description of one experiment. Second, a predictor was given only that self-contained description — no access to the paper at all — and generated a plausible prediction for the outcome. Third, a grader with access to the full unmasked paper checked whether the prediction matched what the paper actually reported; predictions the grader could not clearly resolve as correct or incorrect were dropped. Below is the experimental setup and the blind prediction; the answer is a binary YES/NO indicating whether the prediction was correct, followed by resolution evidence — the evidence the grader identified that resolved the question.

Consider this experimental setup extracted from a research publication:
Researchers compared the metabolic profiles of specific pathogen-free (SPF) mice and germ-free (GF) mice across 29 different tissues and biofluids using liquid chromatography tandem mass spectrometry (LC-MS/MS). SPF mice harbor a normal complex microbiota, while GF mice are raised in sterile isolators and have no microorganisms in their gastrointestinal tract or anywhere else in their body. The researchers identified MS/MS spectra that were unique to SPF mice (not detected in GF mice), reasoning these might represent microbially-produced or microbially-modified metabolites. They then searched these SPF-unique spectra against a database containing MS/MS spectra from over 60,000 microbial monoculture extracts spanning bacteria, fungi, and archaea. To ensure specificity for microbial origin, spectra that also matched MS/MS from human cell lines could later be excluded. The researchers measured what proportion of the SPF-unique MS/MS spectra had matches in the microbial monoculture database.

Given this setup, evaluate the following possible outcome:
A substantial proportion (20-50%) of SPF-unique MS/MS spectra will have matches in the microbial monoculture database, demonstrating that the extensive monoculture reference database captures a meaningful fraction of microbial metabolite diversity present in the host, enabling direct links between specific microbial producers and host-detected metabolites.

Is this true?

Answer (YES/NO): YES